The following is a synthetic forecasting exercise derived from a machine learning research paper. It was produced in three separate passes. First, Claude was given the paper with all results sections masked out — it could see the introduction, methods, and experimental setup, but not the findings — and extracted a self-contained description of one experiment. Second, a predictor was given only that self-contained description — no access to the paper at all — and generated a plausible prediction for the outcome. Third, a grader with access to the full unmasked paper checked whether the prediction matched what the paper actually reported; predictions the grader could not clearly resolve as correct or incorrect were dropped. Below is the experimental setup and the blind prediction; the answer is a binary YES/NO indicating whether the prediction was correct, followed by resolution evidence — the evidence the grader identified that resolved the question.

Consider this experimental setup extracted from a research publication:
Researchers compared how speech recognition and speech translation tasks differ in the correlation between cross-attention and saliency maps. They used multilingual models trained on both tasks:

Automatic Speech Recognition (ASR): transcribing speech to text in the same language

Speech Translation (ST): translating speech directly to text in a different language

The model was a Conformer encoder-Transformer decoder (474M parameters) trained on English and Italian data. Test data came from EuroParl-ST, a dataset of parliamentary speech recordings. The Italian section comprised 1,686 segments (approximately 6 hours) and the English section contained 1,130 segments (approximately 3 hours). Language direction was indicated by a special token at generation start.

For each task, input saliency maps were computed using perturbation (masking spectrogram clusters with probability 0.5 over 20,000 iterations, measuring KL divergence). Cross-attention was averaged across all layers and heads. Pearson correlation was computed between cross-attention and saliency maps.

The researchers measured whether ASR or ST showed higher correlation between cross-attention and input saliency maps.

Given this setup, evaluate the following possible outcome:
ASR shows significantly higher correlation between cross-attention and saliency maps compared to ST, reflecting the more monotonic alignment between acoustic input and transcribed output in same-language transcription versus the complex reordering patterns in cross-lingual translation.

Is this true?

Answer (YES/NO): YES